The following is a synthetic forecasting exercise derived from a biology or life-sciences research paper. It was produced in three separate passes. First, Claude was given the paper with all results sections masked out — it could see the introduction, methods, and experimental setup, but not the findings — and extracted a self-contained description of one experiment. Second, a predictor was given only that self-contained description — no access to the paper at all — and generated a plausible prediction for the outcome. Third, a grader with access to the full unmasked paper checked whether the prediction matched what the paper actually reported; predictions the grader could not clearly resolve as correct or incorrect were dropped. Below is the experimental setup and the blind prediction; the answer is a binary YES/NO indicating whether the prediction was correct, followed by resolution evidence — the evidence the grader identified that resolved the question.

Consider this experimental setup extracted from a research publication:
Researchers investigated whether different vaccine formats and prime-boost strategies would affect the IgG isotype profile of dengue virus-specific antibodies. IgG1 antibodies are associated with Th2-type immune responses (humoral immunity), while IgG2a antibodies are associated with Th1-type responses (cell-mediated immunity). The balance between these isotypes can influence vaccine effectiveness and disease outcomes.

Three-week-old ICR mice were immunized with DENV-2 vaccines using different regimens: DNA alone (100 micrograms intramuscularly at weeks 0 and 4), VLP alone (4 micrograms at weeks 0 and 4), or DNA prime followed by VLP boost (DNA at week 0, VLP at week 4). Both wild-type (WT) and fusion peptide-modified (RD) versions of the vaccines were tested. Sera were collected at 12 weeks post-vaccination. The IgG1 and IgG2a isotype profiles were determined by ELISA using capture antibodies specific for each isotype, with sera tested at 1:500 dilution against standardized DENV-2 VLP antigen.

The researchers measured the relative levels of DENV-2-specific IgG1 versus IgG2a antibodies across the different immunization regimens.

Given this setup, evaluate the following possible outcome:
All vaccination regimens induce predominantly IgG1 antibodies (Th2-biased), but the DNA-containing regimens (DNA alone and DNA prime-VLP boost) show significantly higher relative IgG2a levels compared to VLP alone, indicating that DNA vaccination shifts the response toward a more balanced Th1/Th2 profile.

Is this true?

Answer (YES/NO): NO